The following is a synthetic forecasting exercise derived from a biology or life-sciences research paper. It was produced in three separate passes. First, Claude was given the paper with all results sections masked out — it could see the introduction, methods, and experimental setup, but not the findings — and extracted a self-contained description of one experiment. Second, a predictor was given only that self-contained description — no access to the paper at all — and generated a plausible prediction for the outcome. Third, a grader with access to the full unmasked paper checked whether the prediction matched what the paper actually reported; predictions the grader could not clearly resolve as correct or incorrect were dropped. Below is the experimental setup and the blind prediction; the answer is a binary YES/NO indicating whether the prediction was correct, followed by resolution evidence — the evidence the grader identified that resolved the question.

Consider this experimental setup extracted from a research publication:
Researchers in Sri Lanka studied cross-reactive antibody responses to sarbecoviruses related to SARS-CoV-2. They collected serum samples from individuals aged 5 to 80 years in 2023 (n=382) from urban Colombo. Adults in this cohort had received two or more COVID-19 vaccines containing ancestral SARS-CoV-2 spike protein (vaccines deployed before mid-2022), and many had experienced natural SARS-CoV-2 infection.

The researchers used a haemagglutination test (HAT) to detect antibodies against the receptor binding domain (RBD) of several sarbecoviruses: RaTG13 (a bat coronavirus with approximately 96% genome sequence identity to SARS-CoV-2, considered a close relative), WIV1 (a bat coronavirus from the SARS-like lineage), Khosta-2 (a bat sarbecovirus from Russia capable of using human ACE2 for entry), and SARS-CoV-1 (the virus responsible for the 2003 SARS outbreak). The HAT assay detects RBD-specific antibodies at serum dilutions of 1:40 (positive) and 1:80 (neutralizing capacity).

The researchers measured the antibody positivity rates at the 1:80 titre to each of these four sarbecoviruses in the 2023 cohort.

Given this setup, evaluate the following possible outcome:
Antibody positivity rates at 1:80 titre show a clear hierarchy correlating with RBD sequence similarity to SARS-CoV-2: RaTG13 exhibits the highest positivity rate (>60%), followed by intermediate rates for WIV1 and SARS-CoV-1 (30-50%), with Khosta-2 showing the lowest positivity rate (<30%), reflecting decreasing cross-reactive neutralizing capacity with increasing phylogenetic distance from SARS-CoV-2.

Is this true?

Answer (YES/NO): NO